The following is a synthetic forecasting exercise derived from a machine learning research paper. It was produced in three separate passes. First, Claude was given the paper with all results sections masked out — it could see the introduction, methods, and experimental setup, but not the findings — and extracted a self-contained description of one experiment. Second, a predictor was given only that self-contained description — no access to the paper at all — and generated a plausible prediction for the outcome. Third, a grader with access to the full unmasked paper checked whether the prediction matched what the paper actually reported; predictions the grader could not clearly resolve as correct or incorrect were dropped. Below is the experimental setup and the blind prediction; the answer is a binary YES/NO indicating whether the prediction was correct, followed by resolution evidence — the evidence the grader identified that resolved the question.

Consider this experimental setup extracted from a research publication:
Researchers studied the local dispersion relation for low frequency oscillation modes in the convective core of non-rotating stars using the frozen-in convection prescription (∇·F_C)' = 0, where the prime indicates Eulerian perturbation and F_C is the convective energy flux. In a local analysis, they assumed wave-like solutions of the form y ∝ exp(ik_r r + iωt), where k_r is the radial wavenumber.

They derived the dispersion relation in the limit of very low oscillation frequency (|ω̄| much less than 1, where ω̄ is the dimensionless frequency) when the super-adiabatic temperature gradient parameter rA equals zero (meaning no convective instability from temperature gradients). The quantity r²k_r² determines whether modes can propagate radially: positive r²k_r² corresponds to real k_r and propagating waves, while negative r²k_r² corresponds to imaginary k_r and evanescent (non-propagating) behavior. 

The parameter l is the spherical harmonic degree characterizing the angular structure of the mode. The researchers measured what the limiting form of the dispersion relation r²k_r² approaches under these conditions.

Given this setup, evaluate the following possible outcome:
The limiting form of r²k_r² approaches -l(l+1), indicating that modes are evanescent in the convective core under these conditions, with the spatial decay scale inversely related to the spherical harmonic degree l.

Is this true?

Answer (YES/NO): YES